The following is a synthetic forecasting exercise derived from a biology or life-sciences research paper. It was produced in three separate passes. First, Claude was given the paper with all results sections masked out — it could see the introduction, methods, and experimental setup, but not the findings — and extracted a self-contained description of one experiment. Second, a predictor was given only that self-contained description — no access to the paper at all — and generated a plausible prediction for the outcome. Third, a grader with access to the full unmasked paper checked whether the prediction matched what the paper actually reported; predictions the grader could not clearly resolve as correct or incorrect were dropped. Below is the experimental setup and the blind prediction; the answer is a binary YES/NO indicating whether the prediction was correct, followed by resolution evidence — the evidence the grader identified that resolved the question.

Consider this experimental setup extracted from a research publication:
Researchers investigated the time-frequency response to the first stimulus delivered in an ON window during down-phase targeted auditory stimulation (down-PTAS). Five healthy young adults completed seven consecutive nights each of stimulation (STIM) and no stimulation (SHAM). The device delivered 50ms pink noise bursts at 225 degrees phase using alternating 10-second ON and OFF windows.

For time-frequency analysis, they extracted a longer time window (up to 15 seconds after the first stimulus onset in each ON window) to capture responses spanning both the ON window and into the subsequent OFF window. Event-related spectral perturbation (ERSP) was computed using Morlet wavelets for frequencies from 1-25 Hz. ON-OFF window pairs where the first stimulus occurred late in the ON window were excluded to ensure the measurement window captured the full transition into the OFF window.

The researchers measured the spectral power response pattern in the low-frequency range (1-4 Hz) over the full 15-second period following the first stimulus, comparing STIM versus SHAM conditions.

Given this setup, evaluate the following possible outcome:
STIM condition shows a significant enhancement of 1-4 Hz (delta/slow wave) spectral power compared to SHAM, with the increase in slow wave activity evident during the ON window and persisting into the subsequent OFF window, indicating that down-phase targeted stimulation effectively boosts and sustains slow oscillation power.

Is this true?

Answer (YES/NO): NO